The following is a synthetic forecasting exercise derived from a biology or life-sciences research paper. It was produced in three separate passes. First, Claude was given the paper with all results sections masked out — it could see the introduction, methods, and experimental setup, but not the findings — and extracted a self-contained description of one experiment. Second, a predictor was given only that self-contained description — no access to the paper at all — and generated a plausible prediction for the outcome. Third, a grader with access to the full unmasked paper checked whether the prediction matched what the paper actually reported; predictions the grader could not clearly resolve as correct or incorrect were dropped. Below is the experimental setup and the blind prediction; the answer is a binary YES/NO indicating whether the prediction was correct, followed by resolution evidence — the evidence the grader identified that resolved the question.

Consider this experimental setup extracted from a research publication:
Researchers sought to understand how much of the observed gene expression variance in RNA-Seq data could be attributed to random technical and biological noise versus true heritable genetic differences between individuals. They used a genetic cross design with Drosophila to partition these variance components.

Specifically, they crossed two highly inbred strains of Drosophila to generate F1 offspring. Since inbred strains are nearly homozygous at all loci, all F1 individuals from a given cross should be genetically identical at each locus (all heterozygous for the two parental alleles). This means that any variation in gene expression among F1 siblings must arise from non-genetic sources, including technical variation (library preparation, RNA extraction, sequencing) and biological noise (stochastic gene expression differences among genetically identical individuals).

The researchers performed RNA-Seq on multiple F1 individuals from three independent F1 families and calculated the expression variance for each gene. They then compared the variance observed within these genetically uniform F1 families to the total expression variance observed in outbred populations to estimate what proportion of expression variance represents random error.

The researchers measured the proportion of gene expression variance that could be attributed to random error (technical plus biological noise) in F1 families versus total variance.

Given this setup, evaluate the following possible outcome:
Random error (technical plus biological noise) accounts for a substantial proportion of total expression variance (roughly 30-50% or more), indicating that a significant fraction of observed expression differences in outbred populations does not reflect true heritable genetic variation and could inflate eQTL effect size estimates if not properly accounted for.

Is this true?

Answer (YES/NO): YES